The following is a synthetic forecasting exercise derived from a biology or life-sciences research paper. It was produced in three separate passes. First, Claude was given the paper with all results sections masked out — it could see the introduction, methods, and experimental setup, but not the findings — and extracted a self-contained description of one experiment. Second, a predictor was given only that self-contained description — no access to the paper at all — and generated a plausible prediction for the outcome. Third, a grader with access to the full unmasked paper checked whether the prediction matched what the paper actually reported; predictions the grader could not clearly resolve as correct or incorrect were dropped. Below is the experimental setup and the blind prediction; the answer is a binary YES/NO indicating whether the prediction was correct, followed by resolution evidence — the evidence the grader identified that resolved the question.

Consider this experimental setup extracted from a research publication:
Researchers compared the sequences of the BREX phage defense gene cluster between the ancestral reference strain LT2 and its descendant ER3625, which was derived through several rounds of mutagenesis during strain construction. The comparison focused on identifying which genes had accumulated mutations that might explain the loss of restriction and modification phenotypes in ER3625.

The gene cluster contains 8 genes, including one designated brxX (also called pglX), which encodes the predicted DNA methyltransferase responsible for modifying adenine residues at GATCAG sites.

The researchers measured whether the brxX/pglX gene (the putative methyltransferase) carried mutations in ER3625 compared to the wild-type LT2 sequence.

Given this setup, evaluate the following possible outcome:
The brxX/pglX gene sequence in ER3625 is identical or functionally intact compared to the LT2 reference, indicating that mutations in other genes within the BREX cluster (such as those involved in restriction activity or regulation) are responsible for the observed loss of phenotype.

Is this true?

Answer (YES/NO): YES